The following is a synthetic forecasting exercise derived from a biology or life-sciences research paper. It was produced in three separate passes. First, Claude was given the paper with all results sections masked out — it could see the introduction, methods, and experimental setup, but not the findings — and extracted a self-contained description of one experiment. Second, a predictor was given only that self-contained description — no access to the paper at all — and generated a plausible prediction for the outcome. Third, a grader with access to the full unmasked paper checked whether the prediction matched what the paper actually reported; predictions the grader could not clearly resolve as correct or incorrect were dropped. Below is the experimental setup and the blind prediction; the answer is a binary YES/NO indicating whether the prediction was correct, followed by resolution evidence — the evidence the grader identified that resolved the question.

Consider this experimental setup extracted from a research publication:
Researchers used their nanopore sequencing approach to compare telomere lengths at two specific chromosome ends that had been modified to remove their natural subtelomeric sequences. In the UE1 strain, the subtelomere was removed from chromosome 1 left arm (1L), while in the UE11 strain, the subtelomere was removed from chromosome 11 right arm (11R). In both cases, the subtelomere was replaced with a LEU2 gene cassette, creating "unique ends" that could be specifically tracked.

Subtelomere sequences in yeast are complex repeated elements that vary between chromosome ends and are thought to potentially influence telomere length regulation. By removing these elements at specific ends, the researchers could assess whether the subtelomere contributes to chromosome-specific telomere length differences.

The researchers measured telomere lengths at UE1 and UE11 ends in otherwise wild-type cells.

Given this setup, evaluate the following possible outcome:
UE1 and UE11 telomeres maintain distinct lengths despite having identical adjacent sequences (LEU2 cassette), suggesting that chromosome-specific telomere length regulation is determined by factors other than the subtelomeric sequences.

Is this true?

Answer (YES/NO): YES